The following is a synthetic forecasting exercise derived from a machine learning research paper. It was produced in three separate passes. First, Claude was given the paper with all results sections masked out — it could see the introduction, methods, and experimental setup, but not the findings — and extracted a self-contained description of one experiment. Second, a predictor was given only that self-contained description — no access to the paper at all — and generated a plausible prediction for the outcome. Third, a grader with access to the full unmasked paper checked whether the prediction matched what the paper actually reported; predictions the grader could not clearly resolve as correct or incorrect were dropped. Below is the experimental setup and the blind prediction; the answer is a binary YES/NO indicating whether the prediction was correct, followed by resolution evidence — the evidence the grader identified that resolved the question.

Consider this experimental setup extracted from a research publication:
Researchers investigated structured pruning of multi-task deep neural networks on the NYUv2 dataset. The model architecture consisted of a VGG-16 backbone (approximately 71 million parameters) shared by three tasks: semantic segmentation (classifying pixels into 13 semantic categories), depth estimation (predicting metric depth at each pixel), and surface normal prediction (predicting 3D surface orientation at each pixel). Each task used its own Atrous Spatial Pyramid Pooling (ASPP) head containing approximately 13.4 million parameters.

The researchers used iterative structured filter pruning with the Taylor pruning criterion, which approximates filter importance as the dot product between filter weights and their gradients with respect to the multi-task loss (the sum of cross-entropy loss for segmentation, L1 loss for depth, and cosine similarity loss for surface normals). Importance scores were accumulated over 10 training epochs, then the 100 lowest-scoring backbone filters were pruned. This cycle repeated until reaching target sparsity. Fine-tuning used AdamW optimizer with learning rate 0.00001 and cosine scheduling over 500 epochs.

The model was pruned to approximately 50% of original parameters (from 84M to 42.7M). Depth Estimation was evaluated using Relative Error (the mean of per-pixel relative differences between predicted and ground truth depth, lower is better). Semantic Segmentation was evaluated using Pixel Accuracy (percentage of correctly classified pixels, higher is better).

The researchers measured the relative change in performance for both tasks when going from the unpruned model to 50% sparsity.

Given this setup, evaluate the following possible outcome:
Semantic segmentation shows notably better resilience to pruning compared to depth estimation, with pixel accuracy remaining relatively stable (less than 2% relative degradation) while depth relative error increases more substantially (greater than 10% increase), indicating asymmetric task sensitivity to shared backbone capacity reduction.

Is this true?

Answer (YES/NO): NO